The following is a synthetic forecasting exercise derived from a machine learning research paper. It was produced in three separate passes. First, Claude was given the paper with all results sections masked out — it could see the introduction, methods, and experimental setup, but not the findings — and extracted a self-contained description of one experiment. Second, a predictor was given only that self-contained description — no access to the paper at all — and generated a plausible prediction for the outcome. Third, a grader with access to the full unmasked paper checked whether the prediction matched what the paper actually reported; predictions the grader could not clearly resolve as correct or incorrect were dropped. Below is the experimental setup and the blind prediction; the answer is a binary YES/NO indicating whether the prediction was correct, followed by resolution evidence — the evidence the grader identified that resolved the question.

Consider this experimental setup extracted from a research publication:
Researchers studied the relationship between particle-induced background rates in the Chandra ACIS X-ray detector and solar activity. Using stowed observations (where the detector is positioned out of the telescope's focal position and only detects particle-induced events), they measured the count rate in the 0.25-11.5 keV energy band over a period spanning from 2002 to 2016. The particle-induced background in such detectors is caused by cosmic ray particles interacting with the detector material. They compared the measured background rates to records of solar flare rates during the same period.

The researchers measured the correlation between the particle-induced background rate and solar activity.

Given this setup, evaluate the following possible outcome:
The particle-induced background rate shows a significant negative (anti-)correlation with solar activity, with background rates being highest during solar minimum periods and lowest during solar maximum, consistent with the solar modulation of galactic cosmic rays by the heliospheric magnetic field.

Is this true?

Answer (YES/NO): YES